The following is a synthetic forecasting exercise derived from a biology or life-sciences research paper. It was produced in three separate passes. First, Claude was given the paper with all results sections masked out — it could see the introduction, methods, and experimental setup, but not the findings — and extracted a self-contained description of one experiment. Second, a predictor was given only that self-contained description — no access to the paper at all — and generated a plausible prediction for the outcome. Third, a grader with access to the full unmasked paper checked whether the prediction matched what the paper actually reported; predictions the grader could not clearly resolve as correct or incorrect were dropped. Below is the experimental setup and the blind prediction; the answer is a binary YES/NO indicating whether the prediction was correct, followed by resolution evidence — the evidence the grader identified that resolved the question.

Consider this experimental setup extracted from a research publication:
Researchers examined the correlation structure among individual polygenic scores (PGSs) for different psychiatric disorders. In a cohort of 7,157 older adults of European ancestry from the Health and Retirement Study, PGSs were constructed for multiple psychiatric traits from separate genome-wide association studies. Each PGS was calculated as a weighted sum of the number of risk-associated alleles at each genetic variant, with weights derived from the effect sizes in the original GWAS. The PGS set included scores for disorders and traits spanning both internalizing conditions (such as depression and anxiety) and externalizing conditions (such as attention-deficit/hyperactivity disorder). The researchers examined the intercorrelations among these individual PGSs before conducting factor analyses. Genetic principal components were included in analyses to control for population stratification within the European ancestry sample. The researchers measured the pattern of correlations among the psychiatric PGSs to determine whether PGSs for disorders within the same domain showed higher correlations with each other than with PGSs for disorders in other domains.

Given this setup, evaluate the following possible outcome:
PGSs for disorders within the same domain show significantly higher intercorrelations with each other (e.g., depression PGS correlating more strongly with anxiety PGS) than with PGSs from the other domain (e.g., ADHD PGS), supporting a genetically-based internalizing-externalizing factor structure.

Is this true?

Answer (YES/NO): NO